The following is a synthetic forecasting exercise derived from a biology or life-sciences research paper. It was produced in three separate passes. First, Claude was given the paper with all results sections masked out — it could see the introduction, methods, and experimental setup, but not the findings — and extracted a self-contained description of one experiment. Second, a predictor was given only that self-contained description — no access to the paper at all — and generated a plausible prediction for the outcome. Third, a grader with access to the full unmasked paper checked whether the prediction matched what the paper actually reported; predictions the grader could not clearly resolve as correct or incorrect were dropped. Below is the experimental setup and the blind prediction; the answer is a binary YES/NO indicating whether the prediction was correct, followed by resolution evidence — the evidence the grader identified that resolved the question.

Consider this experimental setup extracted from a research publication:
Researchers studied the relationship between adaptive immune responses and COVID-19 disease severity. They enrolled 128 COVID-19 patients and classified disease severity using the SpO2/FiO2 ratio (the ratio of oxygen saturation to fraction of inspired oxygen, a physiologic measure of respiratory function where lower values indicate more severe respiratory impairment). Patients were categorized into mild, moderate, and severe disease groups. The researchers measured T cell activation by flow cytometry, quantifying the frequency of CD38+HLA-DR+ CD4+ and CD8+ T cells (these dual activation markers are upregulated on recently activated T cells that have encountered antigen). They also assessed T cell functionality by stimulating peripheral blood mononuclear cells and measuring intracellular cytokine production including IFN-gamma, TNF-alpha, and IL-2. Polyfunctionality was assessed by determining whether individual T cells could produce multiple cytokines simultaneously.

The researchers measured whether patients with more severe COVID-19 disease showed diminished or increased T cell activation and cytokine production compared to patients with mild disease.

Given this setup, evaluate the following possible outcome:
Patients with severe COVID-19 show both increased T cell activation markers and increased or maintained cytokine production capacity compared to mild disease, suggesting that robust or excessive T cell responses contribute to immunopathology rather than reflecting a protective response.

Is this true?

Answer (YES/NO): NO